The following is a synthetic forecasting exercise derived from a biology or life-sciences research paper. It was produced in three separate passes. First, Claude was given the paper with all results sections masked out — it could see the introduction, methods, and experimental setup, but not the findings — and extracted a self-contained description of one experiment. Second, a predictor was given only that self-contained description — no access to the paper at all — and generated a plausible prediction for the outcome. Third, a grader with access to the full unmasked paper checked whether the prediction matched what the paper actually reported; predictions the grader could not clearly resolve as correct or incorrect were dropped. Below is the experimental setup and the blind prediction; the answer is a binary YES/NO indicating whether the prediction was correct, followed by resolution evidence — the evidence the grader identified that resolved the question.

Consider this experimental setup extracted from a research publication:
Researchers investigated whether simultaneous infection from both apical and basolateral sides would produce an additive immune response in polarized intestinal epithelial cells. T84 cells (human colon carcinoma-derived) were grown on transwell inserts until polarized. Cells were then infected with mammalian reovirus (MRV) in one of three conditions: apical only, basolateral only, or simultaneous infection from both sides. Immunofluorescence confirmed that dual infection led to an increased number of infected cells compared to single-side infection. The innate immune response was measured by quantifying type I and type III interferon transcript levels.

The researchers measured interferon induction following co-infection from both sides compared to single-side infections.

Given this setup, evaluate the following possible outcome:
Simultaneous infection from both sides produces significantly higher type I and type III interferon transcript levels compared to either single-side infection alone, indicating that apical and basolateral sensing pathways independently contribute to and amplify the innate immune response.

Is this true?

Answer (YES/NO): NO